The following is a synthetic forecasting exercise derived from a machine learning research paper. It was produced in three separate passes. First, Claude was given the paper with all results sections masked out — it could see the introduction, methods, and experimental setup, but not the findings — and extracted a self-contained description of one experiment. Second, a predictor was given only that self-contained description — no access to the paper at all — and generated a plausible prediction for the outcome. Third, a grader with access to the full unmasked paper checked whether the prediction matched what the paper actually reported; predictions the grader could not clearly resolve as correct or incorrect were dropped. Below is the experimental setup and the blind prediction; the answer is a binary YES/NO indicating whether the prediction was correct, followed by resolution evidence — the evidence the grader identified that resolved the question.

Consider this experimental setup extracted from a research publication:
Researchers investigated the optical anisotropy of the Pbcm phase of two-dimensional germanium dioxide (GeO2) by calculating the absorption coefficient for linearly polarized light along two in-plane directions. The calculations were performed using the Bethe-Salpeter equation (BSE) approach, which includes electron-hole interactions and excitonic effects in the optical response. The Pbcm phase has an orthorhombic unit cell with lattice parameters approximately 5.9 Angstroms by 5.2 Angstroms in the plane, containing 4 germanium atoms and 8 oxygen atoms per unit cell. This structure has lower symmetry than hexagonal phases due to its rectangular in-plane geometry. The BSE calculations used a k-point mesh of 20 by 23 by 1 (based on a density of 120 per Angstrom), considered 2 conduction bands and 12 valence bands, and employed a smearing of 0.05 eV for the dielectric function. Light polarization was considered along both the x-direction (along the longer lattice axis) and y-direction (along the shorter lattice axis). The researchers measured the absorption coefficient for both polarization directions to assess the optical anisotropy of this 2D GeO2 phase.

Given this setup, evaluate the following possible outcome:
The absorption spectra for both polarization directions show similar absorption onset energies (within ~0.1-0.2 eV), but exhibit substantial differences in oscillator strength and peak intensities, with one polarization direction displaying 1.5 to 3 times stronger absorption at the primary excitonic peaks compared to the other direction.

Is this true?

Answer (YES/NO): NO